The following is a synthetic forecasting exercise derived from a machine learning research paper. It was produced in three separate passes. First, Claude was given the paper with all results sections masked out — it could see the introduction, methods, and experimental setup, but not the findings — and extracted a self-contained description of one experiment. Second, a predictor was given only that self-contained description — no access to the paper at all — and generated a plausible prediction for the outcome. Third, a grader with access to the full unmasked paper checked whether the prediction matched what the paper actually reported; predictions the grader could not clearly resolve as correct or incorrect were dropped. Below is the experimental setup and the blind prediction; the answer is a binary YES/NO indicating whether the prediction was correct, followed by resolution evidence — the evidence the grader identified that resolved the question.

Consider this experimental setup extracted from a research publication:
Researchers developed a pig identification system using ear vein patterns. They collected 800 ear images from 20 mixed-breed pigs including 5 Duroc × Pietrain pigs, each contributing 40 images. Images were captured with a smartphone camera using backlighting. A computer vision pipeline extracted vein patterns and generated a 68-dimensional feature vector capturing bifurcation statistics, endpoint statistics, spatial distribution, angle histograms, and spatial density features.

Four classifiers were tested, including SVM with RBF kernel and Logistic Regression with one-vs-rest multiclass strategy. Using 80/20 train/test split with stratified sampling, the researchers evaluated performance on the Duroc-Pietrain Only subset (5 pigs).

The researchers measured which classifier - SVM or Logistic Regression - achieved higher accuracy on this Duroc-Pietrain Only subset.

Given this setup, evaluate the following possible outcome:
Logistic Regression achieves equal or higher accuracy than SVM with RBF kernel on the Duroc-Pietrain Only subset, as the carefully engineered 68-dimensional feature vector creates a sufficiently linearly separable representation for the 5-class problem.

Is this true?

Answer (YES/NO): YES